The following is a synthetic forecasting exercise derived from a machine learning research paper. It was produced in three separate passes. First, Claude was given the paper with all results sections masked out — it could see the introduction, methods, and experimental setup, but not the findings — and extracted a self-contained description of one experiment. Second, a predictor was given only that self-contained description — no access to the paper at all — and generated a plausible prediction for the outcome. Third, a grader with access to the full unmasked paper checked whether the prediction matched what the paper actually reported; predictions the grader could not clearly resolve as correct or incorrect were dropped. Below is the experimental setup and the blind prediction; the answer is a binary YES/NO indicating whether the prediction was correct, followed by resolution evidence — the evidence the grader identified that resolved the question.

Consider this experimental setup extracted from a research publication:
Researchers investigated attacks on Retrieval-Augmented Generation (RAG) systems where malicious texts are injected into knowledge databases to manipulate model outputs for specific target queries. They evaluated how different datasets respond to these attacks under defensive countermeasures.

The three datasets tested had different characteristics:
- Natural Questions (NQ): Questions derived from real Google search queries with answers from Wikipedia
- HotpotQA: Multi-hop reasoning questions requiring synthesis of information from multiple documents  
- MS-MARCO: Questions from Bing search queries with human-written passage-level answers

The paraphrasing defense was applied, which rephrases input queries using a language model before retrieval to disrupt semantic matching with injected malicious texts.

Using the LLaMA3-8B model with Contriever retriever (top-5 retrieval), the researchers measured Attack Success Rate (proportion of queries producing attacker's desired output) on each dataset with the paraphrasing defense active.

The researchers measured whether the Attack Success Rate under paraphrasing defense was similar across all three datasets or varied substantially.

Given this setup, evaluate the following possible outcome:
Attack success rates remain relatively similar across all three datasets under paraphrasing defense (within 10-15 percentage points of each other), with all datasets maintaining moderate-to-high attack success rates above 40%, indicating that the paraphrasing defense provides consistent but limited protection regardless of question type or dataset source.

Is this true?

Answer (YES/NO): YES